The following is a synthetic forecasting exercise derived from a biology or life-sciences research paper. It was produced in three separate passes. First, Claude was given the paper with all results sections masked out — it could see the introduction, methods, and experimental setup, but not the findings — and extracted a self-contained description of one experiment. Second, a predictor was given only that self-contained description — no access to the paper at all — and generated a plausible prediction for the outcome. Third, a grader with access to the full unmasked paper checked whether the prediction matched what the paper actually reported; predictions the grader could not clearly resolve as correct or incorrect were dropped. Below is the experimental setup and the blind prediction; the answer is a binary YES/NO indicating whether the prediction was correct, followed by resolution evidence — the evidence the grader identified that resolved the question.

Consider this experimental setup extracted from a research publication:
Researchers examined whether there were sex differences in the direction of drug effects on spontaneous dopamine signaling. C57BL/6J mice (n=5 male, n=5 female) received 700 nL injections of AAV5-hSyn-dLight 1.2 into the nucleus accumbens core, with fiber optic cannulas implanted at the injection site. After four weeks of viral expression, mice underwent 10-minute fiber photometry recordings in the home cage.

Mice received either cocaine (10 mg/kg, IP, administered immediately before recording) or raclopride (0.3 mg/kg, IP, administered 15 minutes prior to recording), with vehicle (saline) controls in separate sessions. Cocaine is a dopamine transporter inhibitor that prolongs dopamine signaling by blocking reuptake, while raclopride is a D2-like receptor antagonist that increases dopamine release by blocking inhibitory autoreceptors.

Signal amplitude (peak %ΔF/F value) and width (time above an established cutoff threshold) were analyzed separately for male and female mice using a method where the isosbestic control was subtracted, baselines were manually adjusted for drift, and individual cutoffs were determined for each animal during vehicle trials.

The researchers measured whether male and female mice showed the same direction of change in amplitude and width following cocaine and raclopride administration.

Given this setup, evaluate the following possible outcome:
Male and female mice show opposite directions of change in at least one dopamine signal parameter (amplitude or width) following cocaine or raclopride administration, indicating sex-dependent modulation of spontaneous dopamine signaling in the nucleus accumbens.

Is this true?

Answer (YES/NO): NO